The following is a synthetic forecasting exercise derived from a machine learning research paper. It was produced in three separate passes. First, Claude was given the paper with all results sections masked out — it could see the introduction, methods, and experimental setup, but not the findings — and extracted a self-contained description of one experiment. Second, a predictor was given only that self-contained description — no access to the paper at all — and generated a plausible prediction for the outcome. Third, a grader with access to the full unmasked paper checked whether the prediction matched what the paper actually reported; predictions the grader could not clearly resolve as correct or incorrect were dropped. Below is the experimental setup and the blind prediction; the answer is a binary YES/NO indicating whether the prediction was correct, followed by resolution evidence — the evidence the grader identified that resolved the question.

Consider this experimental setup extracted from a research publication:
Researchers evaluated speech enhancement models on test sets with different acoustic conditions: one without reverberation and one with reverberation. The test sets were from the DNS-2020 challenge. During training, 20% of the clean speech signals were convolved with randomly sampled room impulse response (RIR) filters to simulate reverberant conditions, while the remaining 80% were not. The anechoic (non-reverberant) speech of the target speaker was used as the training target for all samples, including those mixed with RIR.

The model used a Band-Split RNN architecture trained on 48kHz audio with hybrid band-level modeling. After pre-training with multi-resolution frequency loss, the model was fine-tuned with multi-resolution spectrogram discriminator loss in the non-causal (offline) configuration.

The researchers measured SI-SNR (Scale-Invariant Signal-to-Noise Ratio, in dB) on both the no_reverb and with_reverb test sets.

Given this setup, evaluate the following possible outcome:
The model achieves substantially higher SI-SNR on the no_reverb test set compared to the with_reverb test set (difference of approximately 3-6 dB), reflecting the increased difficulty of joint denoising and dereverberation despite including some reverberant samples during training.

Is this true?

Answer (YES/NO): NO